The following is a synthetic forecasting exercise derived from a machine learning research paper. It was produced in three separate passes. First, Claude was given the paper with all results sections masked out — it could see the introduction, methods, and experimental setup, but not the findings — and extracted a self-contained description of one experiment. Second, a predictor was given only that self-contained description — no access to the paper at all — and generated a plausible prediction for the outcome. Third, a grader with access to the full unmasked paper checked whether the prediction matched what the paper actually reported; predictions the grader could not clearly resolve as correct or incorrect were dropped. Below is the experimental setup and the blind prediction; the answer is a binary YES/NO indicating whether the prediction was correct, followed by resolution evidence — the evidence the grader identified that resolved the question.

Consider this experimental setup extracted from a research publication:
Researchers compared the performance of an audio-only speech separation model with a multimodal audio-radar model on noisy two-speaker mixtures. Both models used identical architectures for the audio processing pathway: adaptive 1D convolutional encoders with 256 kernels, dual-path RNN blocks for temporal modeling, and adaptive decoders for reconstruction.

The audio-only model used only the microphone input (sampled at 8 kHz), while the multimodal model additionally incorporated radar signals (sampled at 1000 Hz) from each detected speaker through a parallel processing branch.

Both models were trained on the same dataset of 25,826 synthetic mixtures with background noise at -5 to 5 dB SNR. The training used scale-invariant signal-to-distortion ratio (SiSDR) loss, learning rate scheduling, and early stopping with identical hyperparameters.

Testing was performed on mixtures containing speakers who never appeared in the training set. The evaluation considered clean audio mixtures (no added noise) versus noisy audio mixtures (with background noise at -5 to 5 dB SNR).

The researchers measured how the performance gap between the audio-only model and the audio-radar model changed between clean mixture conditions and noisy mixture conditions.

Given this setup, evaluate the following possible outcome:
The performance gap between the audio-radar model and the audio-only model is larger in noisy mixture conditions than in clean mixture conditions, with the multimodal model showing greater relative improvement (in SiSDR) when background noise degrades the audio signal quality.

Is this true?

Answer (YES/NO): NO